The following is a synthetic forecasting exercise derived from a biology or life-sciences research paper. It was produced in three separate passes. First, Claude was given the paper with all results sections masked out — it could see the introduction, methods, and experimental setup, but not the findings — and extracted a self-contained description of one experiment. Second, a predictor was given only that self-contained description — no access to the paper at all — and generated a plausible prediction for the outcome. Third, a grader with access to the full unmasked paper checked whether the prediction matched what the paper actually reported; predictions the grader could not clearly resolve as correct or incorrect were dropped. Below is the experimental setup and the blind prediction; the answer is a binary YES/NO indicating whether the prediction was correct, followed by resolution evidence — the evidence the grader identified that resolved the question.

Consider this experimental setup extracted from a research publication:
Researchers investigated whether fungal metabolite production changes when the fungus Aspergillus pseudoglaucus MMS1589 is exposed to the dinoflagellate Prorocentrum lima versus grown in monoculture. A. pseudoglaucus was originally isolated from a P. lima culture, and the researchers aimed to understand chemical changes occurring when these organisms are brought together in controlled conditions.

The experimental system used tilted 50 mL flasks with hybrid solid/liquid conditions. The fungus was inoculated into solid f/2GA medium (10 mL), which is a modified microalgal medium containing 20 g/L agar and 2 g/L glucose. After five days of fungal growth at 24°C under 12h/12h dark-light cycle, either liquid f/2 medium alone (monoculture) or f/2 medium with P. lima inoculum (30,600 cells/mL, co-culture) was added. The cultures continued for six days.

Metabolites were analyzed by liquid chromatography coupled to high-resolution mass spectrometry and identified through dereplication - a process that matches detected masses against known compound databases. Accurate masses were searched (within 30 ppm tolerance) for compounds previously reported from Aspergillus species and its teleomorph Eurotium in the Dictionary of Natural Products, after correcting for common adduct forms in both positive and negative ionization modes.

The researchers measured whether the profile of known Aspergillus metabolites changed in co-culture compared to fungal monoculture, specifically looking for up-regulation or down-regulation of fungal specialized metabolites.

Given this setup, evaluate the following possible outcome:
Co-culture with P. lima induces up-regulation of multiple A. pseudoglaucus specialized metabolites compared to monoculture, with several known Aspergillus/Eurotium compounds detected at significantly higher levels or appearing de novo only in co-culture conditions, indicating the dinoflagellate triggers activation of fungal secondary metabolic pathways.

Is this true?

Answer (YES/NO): YES